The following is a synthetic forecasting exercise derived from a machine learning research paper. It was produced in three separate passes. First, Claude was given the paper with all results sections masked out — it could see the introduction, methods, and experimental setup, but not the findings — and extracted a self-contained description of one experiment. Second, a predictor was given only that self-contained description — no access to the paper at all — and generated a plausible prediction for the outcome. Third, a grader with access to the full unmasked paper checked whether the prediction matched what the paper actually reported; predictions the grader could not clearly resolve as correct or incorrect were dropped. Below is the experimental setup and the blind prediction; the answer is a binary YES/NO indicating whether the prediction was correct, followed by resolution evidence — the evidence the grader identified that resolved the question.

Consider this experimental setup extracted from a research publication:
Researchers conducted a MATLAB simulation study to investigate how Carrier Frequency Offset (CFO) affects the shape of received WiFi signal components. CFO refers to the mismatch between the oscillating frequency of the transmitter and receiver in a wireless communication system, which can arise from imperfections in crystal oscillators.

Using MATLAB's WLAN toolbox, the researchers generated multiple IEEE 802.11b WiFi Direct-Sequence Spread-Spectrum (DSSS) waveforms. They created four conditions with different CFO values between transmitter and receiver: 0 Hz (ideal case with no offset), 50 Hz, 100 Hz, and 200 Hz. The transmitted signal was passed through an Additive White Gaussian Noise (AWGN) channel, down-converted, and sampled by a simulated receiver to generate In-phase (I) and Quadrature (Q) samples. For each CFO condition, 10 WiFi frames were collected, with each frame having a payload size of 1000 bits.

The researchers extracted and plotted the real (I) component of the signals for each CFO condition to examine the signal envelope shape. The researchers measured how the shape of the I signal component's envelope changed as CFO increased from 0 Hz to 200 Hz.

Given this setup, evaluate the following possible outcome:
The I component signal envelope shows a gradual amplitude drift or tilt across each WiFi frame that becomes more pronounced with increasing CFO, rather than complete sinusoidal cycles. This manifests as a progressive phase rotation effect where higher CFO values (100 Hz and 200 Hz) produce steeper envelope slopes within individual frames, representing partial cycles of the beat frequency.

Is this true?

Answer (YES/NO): NO